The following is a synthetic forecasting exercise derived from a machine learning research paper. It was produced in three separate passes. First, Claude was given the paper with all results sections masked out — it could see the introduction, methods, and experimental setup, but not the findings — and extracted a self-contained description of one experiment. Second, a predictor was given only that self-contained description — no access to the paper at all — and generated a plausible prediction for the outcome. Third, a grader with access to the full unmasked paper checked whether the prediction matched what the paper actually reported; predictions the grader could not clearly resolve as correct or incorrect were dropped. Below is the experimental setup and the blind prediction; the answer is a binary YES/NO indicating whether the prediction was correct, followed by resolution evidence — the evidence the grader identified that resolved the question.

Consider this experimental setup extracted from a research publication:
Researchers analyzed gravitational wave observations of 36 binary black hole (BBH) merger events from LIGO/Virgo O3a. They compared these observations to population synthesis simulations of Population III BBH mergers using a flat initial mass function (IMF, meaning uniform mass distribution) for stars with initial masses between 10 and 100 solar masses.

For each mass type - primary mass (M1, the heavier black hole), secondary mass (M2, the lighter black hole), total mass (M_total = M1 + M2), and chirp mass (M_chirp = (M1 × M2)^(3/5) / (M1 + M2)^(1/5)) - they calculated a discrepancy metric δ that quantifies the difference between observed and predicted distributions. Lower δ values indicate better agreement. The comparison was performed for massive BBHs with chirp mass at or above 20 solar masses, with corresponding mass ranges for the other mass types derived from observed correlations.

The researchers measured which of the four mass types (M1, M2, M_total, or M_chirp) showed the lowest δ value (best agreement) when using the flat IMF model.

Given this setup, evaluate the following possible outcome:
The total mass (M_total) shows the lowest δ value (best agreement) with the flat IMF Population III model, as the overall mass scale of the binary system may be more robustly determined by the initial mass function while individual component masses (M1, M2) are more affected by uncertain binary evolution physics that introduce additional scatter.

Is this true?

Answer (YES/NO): NO